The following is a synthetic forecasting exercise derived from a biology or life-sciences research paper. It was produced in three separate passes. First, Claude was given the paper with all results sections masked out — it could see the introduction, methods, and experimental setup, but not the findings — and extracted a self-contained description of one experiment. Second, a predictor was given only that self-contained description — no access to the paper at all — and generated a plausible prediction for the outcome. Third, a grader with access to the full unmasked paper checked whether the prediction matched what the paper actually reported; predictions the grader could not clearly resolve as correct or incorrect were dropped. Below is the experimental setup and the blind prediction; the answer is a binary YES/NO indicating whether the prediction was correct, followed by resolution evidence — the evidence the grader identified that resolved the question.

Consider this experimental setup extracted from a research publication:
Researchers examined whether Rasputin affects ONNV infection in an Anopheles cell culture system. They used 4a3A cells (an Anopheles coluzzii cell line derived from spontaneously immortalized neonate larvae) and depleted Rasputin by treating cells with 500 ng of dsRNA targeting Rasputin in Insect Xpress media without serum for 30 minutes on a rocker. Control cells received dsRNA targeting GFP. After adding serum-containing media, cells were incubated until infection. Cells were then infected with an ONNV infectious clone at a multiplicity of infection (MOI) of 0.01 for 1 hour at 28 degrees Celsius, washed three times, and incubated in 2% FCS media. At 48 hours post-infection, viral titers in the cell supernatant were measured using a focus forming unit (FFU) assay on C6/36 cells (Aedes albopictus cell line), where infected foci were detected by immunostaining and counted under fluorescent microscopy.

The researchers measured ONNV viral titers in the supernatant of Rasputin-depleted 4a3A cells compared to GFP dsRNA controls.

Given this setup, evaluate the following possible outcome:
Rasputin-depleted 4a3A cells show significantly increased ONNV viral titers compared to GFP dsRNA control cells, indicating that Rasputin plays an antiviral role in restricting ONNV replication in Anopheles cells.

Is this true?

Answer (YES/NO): NO